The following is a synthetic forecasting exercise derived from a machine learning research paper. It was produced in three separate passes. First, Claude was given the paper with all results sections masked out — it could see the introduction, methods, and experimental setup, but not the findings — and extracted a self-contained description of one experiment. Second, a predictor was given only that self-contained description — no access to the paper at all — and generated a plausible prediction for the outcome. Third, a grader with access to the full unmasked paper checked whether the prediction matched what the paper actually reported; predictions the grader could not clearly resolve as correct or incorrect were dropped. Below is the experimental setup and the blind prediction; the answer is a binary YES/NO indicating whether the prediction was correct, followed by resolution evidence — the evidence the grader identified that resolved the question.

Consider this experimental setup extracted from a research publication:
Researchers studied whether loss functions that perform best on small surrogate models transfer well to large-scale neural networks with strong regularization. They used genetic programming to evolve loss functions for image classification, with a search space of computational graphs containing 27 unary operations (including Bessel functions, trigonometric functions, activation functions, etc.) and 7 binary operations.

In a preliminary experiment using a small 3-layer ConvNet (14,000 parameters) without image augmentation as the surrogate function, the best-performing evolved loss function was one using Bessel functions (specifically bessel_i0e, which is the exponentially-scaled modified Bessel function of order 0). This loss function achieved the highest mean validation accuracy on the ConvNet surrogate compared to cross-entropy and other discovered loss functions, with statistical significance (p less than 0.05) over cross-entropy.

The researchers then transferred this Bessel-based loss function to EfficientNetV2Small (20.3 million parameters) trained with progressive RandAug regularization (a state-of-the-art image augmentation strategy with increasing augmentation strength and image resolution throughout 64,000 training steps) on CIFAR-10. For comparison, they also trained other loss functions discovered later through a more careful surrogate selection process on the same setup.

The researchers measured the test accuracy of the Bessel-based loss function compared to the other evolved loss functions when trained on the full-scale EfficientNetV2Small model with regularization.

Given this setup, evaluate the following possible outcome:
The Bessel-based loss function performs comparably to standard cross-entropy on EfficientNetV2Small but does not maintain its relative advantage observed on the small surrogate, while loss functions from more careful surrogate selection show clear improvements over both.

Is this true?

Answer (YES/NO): NO